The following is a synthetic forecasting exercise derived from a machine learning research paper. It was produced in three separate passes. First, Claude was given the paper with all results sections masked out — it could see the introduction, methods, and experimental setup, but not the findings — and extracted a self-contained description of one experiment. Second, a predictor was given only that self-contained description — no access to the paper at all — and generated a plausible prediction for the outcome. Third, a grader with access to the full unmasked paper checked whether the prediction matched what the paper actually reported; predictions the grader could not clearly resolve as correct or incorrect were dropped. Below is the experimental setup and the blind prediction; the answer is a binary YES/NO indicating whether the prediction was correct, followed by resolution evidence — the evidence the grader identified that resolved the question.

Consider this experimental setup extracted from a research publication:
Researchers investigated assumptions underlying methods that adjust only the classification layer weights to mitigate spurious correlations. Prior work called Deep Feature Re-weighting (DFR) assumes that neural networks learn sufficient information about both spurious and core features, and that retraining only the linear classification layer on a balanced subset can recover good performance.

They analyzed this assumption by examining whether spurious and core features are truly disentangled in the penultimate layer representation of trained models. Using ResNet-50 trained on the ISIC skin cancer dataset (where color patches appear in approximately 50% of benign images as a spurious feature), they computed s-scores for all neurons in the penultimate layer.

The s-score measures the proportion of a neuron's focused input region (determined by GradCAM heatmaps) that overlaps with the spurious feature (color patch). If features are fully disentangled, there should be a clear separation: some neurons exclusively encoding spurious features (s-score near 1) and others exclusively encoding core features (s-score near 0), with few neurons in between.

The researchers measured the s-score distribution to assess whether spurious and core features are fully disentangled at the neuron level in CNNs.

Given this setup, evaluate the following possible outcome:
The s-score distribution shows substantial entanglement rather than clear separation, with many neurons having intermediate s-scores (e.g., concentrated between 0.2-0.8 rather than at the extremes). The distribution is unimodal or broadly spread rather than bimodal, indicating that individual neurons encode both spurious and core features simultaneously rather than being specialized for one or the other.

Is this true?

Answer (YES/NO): NO